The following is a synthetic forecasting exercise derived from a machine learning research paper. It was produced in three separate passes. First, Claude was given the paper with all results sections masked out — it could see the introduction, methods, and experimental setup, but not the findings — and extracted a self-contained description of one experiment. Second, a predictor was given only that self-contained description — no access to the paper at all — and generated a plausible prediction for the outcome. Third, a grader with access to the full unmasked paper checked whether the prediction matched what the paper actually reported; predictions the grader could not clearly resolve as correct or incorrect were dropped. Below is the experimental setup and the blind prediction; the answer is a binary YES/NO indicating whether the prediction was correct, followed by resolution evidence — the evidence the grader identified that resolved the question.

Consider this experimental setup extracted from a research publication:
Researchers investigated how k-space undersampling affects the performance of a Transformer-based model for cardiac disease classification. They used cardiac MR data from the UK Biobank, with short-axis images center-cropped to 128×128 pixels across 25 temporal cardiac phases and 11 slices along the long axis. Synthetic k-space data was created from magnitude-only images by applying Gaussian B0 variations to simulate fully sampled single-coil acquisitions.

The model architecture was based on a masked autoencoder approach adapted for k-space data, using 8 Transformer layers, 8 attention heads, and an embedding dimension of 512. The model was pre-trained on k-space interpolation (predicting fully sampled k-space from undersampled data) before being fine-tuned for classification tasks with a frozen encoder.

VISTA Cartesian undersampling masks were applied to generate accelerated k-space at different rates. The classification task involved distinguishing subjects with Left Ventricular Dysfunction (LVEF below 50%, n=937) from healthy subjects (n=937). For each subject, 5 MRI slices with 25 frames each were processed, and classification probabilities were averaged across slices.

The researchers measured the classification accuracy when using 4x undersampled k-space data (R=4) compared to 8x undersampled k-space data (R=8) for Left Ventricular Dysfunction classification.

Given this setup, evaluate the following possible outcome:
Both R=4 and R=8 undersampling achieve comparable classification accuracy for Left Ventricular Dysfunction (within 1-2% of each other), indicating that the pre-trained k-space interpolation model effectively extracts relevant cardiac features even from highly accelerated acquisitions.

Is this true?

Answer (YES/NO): YES